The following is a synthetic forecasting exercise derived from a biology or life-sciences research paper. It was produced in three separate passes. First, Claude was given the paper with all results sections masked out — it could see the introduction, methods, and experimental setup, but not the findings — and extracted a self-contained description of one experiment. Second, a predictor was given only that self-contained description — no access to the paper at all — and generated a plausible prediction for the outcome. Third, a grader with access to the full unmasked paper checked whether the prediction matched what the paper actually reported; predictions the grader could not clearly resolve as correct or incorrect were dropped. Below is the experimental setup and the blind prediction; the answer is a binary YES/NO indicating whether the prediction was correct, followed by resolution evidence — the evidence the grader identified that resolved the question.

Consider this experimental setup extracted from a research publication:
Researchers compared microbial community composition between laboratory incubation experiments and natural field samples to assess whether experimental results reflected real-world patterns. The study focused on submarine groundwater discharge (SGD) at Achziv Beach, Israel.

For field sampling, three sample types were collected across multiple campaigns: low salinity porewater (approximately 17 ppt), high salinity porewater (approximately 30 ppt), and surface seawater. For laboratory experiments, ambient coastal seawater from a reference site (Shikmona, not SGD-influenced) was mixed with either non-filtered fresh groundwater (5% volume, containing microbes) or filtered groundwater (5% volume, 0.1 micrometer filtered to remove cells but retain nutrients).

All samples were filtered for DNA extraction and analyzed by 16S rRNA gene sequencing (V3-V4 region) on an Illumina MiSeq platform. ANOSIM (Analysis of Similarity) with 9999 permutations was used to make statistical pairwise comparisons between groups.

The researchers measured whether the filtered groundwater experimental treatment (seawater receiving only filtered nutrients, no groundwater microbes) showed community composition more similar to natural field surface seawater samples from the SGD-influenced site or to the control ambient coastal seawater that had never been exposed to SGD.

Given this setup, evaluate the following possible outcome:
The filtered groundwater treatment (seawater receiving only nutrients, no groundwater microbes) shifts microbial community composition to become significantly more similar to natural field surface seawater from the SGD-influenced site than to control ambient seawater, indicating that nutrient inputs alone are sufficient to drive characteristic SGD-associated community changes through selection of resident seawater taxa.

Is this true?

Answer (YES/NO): NO